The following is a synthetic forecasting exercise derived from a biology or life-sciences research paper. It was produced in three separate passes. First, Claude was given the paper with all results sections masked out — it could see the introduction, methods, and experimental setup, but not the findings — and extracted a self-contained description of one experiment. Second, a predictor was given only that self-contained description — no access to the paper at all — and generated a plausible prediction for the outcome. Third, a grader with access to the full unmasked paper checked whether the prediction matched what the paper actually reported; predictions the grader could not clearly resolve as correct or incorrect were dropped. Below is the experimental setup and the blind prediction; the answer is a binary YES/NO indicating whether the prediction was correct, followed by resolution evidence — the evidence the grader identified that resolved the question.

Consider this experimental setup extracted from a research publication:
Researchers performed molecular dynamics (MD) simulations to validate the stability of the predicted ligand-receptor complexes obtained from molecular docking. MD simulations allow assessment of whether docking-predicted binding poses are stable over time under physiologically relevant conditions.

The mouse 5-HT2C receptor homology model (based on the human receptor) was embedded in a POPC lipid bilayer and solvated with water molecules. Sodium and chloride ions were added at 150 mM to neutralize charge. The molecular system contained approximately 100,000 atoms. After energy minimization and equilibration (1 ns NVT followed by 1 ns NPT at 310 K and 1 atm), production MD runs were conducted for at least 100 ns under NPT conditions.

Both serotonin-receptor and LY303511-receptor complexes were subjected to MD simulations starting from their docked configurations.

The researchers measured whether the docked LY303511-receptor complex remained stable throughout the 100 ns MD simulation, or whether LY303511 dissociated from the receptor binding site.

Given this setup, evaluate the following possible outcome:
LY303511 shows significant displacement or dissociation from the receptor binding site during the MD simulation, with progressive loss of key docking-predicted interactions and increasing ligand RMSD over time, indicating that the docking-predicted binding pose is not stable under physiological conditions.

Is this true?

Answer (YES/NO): NO